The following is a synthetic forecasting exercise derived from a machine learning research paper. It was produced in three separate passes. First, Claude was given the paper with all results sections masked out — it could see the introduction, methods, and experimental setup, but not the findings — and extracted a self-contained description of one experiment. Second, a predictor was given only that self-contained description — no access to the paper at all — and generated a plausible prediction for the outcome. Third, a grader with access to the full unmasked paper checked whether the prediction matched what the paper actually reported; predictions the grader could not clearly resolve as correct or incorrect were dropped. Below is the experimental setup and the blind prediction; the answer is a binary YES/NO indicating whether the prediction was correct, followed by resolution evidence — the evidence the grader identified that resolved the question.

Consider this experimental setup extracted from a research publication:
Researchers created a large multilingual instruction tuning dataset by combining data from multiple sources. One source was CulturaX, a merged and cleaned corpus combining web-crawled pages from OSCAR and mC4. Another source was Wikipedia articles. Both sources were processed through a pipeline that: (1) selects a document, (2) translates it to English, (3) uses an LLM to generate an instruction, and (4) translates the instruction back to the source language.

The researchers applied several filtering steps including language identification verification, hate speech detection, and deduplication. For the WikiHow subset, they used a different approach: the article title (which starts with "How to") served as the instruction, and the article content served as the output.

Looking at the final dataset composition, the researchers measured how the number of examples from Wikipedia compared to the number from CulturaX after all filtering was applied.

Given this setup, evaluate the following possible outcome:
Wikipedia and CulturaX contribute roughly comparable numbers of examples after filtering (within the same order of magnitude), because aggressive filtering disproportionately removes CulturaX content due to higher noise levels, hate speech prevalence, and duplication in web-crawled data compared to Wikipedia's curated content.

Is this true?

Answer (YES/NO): YES